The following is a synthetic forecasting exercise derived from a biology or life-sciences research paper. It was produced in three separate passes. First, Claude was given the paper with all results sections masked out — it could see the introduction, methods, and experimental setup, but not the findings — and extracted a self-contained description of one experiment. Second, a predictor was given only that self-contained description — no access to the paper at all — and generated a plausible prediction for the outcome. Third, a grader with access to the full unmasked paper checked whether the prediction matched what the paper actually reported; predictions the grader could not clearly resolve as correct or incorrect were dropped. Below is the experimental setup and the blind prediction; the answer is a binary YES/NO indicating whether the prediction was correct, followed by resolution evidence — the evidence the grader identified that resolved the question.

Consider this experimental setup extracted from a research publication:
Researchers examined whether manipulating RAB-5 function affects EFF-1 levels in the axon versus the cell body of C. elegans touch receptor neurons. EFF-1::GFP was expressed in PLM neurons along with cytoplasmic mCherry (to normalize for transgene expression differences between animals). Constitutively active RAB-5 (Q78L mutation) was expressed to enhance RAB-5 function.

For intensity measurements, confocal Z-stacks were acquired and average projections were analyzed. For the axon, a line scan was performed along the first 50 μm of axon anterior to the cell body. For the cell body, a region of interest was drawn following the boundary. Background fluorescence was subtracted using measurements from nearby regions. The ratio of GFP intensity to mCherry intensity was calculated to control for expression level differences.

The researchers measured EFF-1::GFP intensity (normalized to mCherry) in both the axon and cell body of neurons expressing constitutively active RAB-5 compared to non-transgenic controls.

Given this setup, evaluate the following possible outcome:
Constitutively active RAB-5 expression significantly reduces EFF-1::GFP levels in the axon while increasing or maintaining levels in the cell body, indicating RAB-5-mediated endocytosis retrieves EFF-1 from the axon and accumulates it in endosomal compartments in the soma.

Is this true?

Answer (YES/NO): NO